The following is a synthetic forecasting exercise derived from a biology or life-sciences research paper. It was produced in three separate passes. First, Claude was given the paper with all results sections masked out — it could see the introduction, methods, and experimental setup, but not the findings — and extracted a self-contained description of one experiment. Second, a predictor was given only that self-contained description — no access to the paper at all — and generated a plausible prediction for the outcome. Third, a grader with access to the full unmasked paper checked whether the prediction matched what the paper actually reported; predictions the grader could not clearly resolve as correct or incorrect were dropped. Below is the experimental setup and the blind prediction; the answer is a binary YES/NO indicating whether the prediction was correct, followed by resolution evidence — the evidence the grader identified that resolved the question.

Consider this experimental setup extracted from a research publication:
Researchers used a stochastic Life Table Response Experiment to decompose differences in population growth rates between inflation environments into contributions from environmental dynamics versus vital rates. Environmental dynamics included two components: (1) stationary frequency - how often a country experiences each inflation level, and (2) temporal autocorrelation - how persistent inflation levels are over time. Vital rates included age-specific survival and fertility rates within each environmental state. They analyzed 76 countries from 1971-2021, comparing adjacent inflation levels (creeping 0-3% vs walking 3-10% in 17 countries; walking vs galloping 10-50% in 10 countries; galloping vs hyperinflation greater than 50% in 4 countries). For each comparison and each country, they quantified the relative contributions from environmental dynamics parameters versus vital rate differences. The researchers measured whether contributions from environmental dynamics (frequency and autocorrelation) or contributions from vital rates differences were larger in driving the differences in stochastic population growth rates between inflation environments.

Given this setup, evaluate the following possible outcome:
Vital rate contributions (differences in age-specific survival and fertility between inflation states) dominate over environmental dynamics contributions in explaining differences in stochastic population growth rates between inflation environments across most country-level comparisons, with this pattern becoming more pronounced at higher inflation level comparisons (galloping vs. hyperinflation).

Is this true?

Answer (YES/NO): NO